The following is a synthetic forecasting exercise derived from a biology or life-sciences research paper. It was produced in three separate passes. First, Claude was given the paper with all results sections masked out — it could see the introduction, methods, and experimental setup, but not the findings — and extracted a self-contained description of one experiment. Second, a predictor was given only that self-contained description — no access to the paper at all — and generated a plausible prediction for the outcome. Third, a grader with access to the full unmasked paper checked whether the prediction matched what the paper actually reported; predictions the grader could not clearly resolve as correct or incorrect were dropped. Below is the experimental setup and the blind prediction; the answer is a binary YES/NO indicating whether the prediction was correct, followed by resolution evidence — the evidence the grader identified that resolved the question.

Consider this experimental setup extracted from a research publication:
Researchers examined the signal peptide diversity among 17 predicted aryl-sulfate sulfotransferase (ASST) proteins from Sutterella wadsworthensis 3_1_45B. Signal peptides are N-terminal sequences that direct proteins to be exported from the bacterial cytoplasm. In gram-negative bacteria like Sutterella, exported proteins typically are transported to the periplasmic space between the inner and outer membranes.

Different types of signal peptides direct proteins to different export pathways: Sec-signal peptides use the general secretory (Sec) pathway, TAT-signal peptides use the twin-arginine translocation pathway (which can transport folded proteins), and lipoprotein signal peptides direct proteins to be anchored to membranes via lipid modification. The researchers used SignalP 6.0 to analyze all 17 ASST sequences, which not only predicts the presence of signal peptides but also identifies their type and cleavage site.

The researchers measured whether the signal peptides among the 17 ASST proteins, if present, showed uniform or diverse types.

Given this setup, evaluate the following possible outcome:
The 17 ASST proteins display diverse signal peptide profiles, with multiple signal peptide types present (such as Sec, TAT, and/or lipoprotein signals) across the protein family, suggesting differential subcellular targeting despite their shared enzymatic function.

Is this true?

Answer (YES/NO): YES